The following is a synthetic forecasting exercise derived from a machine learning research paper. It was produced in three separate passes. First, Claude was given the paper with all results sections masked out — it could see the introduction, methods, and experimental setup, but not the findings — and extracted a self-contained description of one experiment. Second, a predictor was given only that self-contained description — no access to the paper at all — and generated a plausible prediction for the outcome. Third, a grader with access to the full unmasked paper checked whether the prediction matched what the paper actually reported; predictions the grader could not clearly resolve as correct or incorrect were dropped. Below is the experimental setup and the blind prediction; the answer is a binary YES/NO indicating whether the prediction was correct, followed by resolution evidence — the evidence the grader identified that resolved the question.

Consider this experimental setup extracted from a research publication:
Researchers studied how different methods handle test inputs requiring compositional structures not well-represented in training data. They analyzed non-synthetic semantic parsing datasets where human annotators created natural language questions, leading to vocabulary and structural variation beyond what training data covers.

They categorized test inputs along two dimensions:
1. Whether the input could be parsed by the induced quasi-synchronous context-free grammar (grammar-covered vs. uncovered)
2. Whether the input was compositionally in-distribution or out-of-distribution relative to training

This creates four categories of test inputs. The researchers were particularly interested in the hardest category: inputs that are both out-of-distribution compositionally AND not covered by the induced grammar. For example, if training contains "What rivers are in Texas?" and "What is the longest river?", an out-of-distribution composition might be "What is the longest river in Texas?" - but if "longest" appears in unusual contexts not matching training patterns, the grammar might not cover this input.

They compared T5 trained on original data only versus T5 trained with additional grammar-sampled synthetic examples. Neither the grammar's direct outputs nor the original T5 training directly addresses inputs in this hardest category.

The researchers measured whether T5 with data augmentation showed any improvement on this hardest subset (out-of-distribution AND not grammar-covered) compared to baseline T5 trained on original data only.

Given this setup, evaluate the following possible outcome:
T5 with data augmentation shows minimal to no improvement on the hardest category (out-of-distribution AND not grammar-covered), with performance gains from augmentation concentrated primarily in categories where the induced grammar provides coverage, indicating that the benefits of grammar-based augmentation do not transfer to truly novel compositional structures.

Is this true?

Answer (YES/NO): NO